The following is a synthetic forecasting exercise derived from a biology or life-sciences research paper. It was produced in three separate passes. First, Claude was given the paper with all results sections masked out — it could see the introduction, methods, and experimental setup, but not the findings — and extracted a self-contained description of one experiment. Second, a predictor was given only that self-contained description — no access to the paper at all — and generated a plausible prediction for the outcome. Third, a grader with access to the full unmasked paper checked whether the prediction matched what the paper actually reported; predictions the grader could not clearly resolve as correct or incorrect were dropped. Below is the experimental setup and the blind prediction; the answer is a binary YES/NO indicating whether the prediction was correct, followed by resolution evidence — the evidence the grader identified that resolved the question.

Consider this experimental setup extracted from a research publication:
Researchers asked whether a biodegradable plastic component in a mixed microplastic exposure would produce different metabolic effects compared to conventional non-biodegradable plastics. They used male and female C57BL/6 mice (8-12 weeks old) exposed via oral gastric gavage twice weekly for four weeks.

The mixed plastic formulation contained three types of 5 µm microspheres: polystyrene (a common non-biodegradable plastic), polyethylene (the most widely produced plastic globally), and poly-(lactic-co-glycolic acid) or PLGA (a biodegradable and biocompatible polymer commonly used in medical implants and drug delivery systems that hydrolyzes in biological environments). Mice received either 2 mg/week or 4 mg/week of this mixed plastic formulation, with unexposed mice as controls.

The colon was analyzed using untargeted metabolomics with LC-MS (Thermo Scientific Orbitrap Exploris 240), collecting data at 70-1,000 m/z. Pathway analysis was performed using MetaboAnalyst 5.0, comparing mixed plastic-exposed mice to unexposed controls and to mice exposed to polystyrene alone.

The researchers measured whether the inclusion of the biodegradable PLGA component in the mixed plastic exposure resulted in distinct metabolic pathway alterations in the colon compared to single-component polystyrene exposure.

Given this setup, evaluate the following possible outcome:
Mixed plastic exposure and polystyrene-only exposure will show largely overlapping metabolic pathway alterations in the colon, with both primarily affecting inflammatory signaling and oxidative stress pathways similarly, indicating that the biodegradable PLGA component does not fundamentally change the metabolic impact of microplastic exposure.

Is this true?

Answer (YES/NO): NO